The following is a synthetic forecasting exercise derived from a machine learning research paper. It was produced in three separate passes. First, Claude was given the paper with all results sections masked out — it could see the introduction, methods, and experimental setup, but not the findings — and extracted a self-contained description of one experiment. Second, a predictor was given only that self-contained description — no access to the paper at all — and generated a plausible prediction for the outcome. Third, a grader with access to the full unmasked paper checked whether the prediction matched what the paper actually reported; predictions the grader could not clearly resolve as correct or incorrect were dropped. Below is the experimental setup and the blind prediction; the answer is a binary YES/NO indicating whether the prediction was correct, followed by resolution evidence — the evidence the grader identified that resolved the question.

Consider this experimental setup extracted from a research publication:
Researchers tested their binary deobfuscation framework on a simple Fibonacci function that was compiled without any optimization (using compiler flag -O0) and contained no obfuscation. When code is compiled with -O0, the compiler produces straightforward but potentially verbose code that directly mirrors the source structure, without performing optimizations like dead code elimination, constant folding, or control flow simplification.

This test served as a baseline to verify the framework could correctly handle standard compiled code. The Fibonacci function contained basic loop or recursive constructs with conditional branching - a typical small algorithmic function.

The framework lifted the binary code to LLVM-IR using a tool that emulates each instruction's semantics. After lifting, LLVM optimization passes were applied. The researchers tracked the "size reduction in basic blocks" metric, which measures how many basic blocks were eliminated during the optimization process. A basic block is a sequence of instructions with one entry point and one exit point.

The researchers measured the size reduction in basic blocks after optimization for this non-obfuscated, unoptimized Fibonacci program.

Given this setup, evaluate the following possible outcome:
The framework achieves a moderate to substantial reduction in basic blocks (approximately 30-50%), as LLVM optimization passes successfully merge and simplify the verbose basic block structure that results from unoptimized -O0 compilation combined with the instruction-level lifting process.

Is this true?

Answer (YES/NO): NO